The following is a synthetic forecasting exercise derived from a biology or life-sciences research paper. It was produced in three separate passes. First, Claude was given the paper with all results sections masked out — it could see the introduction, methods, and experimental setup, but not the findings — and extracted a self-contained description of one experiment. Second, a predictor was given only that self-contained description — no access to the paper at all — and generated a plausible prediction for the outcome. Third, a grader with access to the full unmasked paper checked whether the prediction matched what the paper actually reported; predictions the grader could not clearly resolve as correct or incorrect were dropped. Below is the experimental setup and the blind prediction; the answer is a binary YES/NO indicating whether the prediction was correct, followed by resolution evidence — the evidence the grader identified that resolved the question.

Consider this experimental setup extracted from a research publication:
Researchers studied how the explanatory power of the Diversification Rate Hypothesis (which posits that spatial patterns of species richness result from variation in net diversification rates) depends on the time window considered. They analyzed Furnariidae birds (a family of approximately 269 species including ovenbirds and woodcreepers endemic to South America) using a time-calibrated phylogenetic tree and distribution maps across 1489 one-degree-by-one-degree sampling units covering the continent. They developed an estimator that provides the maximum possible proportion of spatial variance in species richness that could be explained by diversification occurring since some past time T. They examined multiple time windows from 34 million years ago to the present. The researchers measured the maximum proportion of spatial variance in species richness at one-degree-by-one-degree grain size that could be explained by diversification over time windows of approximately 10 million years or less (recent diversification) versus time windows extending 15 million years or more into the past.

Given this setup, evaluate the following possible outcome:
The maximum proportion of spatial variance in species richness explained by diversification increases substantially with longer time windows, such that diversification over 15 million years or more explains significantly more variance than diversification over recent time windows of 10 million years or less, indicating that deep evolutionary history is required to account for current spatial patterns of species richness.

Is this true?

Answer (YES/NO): YES